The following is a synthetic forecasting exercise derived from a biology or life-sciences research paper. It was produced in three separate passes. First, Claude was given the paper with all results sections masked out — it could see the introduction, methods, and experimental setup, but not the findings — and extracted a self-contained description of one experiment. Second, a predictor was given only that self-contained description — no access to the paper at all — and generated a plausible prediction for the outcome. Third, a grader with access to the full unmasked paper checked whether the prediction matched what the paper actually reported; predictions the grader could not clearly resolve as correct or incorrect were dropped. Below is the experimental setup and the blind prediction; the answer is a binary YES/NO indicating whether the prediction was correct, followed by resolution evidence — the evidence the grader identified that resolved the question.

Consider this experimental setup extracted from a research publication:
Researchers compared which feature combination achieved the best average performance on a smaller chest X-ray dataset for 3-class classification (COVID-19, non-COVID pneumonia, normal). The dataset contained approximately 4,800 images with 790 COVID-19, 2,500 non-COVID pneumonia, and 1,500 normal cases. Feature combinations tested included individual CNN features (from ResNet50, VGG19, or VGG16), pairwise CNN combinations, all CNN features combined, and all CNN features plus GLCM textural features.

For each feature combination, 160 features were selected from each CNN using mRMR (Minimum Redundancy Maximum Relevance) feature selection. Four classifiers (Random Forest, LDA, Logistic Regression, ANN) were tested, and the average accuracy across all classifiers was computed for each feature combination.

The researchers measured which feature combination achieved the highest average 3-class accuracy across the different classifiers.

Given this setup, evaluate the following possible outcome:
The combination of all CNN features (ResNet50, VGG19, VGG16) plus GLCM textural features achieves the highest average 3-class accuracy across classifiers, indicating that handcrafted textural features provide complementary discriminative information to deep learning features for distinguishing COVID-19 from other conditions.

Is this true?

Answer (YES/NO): NO